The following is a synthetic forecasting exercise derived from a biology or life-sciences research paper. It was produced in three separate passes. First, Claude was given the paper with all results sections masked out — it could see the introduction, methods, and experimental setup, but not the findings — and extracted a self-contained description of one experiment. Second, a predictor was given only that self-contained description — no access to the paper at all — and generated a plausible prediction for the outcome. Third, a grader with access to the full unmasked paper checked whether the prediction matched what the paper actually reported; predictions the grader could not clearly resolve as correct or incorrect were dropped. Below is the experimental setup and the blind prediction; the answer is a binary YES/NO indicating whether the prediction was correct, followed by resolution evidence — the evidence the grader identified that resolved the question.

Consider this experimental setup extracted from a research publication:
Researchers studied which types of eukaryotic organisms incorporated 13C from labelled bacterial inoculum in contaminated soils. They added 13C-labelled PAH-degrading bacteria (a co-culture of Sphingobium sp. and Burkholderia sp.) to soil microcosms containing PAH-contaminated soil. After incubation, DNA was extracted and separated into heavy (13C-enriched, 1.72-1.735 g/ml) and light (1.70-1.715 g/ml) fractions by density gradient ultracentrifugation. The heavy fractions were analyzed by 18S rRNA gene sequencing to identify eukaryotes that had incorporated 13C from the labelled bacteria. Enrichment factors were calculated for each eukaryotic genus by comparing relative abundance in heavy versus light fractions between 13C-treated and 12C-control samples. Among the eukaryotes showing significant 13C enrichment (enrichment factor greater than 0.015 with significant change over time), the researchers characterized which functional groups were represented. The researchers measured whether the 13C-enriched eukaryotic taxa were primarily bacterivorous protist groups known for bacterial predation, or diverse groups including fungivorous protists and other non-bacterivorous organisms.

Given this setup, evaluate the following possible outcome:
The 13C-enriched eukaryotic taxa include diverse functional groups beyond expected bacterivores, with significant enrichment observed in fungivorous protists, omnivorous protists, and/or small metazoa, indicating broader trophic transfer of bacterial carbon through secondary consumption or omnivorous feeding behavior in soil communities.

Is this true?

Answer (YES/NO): NO